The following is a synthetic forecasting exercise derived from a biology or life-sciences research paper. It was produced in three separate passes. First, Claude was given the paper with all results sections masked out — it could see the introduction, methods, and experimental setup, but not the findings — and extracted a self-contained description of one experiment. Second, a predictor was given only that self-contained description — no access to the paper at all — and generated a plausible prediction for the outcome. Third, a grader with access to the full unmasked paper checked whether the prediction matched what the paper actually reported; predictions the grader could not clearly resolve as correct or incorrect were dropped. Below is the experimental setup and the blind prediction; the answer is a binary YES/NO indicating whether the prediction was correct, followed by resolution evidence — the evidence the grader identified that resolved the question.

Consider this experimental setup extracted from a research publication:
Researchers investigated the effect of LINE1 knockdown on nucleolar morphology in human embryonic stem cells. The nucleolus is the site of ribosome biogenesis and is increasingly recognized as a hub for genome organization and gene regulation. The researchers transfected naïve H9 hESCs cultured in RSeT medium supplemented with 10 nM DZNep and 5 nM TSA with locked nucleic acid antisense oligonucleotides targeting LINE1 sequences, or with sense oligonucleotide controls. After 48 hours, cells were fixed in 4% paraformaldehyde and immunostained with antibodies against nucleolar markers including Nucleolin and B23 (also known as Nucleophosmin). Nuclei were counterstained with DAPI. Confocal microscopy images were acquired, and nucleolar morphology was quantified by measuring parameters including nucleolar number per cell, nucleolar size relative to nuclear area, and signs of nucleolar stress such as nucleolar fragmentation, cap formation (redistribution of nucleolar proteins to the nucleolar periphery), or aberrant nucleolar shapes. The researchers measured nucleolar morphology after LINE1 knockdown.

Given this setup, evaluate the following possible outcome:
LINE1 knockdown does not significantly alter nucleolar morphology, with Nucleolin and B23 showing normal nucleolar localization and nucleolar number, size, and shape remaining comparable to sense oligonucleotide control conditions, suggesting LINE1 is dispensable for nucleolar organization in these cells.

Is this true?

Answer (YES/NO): NO